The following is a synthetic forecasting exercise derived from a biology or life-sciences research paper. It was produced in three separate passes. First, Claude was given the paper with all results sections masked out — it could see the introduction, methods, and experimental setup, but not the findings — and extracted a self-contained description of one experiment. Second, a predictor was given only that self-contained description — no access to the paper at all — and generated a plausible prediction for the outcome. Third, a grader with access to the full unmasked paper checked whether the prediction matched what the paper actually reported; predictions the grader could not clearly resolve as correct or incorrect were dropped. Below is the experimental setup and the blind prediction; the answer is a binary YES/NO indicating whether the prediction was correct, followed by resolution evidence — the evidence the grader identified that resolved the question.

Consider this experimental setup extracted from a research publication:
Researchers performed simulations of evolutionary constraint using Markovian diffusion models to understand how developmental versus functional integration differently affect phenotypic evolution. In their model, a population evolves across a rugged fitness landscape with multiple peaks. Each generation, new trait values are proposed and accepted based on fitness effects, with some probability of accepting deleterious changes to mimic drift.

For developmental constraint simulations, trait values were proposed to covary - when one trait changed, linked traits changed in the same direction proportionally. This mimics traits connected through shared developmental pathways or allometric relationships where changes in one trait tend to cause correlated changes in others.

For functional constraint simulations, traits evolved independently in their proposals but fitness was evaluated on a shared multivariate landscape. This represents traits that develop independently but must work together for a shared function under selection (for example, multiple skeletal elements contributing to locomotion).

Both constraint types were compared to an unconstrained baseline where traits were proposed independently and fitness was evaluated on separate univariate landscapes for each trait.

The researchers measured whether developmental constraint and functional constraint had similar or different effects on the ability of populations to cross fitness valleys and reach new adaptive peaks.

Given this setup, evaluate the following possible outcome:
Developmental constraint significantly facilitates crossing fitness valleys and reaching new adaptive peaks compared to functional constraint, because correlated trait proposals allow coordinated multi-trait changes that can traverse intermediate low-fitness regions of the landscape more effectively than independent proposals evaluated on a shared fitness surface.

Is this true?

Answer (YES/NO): NO